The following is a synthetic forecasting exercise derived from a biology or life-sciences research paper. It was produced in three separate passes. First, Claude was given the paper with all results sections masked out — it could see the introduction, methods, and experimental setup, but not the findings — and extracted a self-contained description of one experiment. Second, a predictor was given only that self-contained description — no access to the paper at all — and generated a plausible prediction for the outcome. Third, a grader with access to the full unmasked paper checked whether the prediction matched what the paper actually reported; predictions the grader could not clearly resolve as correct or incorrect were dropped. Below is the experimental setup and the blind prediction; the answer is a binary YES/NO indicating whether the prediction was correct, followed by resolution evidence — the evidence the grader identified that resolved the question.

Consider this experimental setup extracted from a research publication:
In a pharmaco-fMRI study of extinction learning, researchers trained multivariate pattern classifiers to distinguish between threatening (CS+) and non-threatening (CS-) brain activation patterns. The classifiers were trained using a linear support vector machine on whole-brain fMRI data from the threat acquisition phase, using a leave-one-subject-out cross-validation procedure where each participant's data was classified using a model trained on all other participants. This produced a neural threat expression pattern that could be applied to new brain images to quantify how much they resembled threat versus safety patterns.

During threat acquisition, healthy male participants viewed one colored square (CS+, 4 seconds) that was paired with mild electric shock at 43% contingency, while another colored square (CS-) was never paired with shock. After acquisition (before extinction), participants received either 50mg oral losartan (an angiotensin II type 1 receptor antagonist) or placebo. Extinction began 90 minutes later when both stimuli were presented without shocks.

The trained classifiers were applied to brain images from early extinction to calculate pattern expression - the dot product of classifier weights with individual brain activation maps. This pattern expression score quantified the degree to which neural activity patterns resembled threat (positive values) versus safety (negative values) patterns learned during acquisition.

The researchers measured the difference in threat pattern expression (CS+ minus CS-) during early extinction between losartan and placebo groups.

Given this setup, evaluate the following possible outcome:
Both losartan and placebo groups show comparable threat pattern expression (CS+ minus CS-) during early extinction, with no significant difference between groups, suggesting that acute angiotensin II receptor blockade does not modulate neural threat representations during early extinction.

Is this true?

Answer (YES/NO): NO